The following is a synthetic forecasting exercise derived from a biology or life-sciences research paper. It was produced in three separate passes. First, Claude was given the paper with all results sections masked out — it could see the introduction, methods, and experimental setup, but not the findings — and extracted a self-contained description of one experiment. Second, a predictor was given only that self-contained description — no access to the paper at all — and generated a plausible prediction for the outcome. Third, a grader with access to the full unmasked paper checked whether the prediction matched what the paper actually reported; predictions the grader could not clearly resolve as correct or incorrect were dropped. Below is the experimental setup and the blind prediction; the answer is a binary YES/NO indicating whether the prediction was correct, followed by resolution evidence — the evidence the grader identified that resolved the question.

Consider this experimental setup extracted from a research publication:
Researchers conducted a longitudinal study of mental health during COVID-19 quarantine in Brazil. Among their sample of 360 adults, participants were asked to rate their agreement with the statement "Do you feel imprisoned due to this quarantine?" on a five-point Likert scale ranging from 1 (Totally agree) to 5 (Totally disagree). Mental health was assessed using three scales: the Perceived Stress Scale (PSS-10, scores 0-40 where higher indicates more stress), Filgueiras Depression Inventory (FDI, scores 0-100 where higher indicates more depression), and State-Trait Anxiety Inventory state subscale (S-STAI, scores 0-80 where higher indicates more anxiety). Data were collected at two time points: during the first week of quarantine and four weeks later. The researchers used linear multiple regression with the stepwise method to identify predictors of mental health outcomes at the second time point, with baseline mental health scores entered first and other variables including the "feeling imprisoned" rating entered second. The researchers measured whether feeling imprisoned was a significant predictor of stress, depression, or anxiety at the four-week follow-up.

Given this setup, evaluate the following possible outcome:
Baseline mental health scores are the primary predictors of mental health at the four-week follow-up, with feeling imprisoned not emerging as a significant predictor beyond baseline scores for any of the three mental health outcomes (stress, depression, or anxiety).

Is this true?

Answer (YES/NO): NO